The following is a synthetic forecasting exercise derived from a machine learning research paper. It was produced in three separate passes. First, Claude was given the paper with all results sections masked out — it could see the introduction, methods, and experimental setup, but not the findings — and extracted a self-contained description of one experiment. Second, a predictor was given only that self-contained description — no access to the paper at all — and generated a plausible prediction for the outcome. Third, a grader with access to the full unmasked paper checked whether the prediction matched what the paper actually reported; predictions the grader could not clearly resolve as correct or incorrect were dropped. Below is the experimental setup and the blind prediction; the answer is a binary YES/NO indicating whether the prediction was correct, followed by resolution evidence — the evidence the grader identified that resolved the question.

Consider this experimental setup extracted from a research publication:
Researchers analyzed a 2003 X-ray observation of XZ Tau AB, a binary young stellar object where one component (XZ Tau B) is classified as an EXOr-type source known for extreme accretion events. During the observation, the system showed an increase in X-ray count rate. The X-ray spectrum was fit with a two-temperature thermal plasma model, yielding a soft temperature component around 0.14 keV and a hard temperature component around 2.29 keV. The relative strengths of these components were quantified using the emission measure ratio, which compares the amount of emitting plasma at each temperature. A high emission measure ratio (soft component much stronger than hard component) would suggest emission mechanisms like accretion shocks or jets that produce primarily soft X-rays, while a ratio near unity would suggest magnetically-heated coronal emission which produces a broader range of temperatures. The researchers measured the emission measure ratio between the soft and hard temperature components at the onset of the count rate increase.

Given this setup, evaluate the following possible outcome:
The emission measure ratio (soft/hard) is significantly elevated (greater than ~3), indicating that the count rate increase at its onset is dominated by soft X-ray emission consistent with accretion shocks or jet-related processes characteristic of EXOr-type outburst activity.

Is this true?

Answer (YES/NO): YES